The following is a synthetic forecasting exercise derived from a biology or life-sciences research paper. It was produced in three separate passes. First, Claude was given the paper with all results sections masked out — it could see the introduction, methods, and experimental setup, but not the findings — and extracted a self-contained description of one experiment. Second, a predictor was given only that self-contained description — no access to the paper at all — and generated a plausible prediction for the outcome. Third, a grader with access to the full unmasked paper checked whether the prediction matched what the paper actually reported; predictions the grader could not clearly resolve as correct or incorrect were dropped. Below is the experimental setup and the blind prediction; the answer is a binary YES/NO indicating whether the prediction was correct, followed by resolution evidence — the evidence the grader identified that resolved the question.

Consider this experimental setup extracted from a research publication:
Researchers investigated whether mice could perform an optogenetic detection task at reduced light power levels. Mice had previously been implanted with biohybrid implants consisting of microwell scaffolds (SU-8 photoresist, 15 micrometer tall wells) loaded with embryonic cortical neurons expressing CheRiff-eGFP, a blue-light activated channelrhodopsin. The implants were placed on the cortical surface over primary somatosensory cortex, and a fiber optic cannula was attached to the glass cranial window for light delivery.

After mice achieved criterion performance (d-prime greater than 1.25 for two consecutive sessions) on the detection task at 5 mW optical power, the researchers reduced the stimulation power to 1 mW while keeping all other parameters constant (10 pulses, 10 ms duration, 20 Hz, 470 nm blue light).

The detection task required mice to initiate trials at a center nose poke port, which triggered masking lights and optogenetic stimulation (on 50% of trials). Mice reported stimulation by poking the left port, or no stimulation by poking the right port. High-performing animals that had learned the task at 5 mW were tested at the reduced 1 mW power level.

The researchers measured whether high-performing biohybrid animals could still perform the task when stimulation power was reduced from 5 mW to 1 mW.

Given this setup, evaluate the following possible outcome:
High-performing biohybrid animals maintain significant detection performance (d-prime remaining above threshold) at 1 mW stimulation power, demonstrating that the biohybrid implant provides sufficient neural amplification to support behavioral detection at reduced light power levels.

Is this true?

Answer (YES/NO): YES